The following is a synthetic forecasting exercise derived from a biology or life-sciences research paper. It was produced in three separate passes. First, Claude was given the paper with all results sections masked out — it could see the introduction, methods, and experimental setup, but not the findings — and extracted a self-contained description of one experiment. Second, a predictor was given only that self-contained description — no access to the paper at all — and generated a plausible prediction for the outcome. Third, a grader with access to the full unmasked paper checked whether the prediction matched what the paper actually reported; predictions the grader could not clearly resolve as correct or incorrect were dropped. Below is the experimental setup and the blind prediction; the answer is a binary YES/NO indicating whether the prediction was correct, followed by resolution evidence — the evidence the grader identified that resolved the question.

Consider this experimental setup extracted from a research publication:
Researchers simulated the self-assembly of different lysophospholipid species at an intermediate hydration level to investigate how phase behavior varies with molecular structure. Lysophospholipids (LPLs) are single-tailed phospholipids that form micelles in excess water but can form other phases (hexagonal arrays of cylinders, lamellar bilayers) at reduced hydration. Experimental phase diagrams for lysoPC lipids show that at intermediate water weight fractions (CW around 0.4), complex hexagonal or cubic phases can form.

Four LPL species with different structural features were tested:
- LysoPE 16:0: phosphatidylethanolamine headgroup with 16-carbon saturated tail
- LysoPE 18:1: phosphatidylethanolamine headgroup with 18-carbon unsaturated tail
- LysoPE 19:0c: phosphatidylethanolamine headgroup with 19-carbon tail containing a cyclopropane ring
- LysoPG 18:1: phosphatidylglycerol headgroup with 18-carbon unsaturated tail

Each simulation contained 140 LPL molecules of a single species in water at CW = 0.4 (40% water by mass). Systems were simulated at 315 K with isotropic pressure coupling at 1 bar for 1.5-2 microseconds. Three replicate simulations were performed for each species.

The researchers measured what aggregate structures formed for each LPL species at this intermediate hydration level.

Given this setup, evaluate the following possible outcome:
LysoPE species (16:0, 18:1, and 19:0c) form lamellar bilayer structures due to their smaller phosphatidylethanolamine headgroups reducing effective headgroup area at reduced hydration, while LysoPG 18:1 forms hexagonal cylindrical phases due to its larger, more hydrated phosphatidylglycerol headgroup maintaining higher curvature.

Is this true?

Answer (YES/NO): NO